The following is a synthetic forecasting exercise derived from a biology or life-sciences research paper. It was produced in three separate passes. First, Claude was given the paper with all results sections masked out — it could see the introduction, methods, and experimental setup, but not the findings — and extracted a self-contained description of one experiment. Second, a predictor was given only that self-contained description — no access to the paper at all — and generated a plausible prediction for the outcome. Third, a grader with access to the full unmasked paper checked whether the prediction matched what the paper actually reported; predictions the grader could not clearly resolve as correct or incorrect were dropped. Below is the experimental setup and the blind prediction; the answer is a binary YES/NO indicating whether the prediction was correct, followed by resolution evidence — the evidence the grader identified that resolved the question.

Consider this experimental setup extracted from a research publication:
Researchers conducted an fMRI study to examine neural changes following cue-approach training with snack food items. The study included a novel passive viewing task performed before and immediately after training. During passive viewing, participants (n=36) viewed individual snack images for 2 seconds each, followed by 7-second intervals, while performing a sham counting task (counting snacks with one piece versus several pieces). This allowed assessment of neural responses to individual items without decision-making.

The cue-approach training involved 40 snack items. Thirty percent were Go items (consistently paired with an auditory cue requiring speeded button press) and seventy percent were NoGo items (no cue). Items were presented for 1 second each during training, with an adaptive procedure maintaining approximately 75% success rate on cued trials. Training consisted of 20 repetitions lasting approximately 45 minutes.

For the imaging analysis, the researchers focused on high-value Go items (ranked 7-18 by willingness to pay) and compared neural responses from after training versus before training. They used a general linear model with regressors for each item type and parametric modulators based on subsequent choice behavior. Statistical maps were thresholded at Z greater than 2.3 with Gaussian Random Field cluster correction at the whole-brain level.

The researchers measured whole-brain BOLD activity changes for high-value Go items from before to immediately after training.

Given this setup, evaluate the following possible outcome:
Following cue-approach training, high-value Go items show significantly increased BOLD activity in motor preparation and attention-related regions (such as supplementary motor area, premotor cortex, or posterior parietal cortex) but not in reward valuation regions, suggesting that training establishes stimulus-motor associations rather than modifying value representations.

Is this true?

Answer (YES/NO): NO